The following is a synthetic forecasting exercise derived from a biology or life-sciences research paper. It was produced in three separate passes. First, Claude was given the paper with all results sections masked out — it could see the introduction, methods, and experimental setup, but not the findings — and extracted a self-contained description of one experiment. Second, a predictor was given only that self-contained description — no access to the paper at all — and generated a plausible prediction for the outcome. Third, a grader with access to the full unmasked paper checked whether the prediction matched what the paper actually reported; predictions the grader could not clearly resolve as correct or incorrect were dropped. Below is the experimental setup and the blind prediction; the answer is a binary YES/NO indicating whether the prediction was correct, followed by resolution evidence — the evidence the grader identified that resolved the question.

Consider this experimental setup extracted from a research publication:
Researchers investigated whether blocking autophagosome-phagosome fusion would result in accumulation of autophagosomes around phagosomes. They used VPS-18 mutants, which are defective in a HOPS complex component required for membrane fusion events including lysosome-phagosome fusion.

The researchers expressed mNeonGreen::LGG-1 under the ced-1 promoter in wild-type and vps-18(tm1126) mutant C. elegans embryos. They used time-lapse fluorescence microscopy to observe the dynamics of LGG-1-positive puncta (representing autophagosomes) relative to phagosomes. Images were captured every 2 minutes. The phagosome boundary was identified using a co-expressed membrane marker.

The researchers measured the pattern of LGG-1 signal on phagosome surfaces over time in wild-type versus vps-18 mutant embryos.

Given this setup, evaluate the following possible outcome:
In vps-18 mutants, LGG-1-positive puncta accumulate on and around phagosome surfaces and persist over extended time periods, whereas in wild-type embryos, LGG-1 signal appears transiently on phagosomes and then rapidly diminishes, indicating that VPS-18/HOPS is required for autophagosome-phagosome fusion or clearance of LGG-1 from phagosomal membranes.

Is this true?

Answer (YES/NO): YES